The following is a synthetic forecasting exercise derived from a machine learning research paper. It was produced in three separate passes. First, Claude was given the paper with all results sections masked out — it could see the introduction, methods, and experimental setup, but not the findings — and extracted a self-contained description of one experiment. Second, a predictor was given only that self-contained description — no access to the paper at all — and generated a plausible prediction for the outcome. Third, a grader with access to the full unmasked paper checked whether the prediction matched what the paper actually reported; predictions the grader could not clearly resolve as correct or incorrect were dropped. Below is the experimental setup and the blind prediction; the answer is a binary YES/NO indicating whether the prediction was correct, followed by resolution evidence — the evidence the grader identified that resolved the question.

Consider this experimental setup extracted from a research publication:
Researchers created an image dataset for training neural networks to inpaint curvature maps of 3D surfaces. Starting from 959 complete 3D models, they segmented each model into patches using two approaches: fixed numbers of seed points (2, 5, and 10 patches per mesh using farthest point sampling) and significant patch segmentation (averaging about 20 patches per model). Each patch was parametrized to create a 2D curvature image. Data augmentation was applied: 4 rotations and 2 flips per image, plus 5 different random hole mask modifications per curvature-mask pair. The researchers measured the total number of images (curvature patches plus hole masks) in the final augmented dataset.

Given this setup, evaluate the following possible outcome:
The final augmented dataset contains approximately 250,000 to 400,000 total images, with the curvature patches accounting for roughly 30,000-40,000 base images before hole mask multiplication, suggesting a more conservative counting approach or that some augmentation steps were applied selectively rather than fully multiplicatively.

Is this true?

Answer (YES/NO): NO